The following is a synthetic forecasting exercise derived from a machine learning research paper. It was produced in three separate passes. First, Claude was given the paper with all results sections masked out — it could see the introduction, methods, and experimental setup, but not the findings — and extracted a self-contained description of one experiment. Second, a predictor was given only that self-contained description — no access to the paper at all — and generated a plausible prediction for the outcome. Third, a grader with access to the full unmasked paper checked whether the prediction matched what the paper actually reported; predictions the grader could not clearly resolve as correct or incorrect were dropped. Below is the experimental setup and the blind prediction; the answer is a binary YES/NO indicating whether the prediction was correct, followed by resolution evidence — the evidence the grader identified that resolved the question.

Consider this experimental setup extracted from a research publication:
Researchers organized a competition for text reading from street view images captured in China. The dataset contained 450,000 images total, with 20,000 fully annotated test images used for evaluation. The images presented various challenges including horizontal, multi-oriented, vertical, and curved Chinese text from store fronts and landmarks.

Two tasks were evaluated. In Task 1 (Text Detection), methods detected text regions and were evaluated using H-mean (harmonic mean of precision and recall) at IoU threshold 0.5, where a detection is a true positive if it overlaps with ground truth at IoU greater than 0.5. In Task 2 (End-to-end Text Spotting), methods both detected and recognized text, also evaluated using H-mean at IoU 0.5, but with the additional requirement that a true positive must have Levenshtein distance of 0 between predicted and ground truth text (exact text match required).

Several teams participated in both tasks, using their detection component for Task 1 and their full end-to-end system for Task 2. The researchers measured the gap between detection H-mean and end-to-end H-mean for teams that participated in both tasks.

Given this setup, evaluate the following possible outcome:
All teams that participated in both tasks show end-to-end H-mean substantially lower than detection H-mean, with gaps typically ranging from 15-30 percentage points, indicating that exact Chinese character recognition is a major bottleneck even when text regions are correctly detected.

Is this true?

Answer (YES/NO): NO